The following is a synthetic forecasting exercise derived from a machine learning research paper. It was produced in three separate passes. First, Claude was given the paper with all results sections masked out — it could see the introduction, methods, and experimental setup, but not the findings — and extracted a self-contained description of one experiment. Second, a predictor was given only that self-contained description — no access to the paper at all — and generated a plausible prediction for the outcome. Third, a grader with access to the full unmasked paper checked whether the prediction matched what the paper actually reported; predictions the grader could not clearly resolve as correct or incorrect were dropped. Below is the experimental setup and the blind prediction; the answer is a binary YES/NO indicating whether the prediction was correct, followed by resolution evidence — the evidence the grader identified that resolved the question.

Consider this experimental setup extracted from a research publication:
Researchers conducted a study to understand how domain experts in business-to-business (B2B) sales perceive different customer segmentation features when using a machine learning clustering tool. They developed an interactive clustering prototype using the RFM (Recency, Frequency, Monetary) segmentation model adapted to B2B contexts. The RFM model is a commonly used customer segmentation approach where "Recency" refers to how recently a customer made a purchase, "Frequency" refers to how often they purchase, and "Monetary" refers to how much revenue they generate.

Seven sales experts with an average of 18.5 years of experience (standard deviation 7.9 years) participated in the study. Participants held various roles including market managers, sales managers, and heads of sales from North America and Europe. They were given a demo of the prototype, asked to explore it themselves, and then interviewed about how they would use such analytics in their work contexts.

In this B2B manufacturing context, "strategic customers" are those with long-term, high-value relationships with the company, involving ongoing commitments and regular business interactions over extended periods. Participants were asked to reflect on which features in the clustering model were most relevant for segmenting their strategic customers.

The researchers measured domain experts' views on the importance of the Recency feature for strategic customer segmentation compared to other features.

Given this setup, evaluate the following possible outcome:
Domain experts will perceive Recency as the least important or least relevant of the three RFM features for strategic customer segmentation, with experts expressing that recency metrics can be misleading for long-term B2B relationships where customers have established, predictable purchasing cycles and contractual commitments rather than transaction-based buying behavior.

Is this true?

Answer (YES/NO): YES